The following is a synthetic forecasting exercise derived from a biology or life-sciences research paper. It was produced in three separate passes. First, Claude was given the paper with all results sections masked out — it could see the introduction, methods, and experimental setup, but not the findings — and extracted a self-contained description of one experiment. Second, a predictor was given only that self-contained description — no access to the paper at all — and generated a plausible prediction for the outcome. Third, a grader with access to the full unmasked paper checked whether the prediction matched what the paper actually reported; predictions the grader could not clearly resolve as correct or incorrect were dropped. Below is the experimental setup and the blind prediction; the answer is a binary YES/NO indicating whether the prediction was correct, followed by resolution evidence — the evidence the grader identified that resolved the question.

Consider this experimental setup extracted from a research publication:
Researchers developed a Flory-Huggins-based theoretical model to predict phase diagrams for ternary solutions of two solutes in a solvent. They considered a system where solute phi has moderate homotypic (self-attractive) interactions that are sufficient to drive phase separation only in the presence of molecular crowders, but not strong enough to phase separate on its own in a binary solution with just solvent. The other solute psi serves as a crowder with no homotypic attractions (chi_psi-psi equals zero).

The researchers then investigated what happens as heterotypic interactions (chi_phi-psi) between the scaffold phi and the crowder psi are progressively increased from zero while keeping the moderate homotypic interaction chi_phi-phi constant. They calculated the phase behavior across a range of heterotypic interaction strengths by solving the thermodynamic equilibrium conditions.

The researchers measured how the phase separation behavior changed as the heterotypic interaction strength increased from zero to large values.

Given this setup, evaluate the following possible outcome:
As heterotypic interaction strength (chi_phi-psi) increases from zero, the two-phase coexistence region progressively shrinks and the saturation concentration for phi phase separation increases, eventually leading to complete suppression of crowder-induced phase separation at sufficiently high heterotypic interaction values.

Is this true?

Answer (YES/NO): NO